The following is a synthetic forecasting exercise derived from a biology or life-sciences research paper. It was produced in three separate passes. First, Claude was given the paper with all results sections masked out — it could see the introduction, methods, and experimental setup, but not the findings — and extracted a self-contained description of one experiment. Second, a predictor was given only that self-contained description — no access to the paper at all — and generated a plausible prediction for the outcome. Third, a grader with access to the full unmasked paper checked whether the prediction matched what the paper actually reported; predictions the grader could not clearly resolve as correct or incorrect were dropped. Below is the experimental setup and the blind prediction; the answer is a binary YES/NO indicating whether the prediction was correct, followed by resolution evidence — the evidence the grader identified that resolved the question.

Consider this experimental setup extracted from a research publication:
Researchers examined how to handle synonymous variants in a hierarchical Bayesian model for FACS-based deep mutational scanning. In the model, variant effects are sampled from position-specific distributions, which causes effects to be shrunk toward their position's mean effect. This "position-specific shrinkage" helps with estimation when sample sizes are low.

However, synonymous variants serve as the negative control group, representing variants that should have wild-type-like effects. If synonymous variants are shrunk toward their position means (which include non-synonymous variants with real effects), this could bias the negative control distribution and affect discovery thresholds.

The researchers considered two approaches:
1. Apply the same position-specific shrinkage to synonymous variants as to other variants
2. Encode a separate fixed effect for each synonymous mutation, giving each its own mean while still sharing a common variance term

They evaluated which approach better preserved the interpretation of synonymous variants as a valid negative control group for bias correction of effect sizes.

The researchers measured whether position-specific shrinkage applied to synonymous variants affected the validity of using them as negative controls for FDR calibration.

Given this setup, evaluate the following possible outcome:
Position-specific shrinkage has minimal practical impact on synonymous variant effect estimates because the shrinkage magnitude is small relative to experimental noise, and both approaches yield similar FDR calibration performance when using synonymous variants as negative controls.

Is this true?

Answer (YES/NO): NO